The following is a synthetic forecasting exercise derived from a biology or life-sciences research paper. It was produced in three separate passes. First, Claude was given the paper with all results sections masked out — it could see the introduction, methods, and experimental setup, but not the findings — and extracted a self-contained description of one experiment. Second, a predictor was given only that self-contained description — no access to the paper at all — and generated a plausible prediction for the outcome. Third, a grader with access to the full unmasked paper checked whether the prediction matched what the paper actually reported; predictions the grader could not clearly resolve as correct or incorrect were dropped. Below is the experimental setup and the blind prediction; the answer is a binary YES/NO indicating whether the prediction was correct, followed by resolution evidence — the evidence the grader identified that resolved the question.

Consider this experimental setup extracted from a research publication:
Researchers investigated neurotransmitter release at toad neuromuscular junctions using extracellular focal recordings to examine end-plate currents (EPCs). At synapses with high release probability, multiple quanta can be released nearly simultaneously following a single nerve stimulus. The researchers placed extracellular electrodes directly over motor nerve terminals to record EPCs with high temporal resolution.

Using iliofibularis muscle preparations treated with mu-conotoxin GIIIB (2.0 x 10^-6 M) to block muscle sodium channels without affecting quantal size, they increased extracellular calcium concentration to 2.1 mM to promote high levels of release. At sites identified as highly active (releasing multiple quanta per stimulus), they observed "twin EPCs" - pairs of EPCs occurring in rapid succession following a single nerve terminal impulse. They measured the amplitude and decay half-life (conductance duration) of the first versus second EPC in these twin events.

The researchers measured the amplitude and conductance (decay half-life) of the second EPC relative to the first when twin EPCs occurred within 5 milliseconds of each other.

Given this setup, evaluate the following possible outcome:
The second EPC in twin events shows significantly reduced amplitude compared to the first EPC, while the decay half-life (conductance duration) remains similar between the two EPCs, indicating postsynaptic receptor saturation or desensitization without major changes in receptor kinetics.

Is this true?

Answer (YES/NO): NO